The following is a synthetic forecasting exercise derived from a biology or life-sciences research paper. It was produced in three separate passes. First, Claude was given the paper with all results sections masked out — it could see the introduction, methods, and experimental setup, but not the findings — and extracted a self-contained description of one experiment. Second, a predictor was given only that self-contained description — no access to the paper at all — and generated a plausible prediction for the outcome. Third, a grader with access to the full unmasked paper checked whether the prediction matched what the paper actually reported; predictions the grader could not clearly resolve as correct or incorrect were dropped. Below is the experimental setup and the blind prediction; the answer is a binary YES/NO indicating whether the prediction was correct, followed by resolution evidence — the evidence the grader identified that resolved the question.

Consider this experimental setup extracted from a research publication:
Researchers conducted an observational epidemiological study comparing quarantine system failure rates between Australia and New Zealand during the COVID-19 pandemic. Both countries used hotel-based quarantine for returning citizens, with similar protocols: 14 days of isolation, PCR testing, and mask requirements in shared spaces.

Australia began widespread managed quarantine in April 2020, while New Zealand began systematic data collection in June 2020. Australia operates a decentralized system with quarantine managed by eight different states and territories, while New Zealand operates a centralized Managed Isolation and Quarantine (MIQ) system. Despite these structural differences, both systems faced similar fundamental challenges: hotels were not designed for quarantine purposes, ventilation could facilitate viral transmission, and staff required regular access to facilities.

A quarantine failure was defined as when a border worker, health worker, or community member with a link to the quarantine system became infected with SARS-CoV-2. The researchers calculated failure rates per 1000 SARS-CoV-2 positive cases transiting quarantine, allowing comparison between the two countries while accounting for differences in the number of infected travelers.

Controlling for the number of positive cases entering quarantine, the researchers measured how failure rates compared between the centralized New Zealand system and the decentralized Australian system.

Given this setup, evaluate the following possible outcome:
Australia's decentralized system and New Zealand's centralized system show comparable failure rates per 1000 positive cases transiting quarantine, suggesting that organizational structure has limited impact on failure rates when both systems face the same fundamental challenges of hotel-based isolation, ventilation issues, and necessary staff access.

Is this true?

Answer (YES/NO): NO